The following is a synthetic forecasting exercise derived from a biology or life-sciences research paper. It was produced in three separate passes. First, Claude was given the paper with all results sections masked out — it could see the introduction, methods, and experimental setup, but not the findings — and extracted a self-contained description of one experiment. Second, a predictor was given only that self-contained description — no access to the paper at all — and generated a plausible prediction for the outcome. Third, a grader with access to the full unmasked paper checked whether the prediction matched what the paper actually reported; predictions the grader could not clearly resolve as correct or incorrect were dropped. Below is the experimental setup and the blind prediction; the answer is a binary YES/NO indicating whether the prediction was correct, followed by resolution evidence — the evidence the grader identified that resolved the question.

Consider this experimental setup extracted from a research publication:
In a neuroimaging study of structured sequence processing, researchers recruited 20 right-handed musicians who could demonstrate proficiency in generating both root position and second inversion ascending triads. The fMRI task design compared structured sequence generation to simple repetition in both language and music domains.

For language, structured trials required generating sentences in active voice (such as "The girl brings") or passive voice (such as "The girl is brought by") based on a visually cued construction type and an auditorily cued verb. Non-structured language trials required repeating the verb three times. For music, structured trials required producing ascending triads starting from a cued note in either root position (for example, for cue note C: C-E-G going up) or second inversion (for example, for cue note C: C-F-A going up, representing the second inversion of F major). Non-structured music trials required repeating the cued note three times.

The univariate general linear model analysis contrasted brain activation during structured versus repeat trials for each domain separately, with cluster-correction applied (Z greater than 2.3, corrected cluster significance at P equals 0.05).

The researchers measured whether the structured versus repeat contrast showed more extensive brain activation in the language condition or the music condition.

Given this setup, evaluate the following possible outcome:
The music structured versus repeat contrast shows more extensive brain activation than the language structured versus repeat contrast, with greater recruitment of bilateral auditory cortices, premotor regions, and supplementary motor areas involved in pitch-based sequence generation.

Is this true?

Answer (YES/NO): NO